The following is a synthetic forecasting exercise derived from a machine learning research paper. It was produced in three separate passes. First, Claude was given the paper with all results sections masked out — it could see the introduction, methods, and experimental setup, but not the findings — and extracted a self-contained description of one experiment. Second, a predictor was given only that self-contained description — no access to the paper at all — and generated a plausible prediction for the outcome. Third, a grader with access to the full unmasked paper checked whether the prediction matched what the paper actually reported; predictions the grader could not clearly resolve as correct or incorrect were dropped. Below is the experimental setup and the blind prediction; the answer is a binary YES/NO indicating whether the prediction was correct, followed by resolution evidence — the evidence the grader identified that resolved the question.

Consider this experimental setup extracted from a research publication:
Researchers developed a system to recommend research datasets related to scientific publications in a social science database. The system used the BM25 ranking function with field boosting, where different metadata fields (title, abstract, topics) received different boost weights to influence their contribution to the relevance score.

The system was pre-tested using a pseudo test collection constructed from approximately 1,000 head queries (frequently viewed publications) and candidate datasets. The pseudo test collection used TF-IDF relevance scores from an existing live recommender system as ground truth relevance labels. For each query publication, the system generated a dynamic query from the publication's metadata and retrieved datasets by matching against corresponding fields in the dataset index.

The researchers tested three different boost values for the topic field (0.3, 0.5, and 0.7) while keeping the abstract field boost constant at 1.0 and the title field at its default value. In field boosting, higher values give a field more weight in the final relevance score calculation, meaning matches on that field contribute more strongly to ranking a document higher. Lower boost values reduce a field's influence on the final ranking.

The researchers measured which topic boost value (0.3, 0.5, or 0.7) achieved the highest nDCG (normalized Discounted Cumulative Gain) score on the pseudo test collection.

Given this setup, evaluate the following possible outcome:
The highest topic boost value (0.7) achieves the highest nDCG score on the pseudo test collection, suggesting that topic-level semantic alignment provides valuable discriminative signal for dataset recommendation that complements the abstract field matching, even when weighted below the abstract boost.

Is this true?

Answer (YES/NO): NO